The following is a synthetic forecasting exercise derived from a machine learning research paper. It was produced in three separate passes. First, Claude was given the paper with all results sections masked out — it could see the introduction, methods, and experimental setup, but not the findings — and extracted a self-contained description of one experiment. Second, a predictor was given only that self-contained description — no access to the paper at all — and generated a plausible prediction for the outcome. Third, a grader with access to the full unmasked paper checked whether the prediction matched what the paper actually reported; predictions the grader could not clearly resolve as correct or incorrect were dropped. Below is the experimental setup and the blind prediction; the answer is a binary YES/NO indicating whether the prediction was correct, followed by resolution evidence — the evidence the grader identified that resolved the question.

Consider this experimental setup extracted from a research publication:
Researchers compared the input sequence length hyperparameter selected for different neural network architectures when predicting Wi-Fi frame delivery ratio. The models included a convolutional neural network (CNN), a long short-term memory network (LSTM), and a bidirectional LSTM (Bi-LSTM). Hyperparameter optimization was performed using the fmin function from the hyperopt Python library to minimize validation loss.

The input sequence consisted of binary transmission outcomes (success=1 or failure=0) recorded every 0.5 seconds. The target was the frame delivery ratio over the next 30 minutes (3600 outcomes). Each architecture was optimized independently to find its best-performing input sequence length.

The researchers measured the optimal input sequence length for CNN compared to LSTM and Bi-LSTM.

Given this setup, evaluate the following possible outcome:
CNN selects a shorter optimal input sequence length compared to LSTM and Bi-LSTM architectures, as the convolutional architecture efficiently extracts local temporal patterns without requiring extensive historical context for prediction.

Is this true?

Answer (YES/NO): NO